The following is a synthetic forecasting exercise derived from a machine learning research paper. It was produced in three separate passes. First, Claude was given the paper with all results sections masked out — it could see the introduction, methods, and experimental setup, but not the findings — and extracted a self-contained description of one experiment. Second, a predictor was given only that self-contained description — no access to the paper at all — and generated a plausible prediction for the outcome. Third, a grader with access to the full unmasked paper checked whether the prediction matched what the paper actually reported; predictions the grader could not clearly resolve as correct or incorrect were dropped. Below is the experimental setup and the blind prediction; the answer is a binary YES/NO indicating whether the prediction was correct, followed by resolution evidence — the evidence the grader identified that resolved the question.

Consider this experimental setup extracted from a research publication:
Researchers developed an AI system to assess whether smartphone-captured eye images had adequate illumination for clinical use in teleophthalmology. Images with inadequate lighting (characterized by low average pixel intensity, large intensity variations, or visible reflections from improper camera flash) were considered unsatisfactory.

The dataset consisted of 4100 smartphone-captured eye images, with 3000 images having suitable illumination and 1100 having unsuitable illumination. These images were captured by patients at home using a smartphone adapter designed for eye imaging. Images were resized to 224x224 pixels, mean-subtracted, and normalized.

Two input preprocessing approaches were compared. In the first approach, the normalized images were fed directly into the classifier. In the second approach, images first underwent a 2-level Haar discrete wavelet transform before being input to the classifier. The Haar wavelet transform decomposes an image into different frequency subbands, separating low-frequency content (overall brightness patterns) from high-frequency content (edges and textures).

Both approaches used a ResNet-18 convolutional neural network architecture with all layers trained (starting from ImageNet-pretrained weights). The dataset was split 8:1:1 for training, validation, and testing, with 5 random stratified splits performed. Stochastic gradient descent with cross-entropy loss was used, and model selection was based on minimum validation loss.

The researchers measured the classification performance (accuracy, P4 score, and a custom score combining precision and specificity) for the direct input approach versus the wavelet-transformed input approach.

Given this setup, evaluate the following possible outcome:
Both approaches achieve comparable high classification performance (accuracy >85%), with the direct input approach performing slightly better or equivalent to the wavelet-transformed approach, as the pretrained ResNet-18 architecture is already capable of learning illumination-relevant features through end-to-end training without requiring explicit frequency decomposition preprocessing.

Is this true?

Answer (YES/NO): YES